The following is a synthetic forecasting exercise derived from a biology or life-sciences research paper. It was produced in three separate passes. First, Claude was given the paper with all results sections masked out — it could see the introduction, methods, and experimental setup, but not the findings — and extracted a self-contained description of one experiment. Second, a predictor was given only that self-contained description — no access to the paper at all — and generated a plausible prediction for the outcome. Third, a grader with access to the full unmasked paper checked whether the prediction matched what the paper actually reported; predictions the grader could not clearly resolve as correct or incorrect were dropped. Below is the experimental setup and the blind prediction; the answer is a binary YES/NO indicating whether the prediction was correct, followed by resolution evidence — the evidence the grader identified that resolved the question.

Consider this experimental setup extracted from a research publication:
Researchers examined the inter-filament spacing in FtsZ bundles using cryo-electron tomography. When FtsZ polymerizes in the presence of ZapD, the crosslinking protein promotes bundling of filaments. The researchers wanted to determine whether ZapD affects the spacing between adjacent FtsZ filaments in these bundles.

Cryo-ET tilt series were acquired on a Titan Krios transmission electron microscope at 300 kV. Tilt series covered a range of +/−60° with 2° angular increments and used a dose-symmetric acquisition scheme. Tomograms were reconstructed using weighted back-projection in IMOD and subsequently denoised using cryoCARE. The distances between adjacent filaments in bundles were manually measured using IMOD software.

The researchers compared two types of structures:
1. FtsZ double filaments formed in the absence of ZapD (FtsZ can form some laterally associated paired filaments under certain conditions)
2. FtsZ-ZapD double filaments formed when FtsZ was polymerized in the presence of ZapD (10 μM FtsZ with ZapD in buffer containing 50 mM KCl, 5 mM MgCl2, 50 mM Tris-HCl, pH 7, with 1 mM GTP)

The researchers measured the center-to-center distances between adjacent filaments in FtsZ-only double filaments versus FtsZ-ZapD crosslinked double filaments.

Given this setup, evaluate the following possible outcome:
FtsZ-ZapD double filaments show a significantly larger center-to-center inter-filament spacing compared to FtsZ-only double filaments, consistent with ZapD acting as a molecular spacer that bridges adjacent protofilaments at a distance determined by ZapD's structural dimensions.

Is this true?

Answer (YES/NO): YES